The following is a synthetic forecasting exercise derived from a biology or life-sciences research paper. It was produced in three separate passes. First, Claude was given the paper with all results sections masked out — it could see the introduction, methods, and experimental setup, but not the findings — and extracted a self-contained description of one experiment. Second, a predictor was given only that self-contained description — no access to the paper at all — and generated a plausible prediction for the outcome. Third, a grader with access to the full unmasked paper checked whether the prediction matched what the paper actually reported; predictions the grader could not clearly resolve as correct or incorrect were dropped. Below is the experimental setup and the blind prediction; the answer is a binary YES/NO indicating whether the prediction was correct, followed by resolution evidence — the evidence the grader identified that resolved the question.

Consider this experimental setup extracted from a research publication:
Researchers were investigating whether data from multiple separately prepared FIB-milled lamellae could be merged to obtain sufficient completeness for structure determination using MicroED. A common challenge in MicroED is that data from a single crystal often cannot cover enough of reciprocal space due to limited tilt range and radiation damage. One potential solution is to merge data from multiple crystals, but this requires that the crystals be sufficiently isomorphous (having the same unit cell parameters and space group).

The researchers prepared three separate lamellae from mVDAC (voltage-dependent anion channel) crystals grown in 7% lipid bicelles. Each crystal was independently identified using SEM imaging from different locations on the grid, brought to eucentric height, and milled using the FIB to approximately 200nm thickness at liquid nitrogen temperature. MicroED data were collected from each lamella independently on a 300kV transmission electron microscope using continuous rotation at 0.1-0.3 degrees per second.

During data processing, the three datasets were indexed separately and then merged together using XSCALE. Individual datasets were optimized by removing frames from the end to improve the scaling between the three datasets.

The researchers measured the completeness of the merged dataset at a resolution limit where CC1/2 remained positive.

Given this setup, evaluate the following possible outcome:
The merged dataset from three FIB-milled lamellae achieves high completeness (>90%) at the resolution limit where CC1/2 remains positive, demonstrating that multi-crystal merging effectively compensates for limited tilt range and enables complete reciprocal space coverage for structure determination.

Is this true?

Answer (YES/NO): NO